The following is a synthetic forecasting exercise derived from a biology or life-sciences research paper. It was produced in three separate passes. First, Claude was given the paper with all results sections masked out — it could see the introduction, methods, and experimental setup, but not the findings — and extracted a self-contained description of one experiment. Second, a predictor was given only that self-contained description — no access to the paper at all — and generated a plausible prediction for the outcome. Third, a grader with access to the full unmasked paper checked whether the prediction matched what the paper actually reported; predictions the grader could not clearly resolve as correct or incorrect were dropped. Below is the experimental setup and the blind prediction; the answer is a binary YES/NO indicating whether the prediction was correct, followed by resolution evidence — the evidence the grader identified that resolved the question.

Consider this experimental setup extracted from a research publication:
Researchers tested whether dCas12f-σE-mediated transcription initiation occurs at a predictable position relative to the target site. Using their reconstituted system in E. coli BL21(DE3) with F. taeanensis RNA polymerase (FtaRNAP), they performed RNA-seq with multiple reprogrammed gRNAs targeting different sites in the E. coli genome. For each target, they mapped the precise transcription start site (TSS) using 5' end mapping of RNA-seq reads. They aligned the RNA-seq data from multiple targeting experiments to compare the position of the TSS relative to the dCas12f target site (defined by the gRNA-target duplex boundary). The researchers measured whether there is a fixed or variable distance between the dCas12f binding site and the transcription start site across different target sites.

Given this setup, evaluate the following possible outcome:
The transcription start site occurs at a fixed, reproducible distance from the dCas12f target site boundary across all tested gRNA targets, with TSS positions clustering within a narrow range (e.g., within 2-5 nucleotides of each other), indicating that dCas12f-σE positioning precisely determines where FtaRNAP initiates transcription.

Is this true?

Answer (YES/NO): YES